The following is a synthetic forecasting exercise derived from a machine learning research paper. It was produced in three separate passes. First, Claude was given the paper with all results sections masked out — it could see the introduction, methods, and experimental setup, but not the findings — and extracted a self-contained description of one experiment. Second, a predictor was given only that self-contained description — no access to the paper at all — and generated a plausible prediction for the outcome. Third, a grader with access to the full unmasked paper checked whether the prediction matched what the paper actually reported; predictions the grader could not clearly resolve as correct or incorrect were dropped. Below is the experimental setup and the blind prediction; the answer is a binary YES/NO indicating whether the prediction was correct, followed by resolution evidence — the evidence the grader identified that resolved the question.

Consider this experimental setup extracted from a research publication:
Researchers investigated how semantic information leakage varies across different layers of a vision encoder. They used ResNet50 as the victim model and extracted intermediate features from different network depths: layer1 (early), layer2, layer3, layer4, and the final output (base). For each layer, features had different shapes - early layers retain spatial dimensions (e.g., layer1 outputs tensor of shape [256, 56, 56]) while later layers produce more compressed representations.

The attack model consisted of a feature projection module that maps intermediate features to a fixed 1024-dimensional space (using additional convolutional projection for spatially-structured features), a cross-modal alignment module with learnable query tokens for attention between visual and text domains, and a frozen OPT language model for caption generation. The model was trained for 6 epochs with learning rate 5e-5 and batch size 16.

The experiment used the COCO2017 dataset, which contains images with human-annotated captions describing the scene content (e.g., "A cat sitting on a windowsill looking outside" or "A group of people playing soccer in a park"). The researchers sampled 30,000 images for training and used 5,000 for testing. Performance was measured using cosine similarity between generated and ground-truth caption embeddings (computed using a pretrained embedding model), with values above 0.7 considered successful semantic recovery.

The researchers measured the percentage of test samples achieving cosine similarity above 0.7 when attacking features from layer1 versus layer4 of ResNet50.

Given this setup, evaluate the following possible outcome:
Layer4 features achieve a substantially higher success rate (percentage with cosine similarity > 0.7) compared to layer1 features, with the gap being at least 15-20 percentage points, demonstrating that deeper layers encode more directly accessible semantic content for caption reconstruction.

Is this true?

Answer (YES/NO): YES